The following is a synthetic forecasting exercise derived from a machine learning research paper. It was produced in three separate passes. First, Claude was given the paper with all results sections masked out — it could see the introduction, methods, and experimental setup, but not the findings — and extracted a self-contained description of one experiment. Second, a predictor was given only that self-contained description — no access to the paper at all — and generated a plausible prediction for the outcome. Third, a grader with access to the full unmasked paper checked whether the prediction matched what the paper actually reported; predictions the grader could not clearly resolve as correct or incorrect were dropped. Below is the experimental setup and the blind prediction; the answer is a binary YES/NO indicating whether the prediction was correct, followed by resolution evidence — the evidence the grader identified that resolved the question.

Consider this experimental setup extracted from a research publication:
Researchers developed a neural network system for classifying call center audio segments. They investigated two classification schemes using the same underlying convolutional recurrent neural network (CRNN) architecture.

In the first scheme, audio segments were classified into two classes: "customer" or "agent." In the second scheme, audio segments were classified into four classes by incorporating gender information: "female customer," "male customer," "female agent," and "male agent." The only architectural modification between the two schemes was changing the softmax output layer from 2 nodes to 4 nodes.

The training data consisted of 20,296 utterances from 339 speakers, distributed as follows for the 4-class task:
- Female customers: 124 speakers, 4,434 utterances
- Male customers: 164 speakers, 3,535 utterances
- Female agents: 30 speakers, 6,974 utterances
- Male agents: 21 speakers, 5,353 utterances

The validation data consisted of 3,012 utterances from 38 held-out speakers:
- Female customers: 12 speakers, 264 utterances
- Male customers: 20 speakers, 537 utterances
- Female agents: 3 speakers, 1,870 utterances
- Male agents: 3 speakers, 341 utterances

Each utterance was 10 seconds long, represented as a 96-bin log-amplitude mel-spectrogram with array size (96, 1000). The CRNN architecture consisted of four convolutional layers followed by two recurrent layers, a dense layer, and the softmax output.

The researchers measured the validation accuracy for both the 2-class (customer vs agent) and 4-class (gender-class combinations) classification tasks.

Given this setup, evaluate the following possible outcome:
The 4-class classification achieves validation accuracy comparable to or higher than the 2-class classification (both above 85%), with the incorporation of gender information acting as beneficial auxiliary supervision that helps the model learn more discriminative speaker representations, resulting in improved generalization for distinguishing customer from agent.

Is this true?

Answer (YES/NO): NO